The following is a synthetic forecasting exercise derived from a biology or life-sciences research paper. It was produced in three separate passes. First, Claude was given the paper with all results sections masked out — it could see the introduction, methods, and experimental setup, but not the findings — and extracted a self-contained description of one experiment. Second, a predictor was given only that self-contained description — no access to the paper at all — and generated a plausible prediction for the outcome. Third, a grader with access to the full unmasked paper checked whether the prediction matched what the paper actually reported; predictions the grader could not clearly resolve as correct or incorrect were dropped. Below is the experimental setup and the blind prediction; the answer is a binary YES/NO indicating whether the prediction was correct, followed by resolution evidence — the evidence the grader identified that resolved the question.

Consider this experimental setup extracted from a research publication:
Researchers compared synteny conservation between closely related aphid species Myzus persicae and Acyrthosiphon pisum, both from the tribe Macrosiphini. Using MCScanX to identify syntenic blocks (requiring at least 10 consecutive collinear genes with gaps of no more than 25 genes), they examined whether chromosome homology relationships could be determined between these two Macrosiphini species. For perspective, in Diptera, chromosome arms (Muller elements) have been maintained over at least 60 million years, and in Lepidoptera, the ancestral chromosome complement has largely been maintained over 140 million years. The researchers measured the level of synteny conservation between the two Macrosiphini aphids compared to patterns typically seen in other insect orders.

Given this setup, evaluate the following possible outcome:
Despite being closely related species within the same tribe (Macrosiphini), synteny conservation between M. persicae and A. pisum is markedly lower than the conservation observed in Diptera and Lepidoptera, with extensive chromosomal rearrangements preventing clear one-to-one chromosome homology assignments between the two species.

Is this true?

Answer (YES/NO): YES